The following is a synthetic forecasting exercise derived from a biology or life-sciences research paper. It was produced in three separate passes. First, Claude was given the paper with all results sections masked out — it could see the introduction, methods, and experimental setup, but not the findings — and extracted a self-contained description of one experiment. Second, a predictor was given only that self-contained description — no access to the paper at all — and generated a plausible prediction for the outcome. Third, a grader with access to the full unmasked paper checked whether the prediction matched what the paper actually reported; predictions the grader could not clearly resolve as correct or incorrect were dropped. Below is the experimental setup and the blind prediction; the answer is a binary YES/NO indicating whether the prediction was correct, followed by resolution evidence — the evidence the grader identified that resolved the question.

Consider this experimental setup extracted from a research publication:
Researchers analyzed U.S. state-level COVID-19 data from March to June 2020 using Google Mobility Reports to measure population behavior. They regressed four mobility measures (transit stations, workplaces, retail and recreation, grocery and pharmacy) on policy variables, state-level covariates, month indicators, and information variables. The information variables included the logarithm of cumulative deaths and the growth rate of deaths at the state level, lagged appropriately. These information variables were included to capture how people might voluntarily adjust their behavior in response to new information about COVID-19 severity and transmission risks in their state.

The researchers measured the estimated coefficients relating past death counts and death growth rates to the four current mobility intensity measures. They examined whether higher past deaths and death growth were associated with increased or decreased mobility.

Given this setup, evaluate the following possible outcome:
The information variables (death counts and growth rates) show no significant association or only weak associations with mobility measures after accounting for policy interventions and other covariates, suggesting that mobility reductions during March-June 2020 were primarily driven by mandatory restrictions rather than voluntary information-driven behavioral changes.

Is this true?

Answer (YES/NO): NO